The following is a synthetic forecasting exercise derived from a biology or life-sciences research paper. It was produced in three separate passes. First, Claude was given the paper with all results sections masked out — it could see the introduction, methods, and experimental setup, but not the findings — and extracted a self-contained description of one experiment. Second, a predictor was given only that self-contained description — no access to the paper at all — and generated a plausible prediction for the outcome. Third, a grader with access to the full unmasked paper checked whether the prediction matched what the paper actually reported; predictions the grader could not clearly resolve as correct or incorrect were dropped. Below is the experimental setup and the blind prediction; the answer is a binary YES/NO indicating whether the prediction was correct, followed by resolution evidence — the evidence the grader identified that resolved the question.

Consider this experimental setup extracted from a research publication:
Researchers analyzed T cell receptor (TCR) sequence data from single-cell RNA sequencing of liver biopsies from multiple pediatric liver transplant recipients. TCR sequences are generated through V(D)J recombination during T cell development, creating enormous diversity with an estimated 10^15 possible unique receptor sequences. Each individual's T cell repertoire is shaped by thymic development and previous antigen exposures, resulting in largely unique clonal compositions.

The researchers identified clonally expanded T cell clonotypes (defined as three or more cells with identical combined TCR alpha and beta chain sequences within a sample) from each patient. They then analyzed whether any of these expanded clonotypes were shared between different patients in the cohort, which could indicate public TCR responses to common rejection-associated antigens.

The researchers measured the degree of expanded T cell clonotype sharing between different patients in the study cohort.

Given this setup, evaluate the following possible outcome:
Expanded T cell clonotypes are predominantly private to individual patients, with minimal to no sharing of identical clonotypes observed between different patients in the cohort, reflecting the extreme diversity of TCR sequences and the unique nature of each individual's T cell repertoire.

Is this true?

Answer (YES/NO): YES